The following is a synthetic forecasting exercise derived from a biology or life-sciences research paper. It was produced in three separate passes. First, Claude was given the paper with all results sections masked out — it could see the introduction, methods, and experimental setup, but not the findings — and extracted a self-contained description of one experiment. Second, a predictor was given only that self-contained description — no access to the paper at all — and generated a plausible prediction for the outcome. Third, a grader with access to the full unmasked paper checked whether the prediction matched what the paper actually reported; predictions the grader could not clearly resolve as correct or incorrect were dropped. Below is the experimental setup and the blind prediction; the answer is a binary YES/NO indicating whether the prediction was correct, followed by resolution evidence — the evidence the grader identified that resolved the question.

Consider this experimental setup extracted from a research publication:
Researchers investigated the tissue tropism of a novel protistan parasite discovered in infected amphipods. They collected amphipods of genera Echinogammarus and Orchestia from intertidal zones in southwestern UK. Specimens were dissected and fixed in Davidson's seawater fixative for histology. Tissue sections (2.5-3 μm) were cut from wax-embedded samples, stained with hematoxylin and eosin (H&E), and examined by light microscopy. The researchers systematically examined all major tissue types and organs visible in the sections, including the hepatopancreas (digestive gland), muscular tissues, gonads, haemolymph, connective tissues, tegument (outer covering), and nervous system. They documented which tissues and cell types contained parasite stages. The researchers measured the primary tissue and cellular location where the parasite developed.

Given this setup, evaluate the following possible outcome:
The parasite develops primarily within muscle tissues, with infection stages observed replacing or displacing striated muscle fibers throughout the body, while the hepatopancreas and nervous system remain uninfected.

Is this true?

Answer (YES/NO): NO